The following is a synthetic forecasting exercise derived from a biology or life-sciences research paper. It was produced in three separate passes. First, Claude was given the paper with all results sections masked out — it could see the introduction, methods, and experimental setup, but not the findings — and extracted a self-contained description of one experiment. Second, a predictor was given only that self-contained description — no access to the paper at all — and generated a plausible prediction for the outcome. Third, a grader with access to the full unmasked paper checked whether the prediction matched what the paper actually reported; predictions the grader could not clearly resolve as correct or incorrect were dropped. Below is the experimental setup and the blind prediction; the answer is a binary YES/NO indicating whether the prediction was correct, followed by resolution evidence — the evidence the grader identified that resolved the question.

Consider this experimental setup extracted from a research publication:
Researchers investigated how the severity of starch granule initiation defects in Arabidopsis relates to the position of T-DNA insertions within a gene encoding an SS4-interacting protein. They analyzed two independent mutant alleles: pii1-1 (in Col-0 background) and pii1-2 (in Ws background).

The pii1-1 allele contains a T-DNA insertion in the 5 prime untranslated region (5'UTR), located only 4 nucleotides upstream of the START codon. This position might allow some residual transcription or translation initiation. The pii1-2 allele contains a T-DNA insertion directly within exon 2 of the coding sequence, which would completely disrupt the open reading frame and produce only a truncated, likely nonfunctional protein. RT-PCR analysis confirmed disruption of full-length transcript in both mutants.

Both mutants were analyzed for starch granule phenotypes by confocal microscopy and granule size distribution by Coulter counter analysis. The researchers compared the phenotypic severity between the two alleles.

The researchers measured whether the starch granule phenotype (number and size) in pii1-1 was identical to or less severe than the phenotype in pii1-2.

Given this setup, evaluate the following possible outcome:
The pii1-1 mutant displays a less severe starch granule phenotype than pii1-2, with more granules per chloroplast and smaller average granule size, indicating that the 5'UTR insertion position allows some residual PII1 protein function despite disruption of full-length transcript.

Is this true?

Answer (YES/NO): YES